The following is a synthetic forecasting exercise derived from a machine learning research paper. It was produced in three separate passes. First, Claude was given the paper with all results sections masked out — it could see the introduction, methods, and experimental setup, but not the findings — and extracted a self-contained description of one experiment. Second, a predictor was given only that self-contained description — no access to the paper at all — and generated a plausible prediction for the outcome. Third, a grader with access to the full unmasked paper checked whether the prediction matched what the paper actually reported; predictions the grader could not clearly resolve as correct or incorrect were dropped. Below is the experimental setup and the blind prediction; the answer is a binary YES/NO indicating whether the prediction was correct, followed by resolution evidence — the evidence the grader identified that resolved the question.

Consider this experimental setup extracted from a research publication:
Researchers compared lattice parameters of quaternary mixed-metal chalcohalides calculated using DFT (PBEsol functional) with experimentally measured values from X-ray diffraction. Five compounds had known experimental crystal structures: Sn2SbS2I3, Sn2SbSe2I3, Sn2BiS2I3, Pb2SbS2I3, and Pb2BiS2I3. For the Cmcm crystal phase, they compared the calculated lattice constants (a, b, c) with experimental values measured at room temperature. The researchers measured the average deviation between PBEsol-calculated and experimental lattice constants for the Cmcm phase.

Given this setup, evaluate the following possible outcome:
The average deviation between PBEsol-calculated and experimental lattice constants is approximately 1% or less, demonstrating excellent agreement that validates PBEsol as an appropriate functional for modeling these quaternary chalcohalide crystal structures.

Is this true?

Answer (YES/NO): NO